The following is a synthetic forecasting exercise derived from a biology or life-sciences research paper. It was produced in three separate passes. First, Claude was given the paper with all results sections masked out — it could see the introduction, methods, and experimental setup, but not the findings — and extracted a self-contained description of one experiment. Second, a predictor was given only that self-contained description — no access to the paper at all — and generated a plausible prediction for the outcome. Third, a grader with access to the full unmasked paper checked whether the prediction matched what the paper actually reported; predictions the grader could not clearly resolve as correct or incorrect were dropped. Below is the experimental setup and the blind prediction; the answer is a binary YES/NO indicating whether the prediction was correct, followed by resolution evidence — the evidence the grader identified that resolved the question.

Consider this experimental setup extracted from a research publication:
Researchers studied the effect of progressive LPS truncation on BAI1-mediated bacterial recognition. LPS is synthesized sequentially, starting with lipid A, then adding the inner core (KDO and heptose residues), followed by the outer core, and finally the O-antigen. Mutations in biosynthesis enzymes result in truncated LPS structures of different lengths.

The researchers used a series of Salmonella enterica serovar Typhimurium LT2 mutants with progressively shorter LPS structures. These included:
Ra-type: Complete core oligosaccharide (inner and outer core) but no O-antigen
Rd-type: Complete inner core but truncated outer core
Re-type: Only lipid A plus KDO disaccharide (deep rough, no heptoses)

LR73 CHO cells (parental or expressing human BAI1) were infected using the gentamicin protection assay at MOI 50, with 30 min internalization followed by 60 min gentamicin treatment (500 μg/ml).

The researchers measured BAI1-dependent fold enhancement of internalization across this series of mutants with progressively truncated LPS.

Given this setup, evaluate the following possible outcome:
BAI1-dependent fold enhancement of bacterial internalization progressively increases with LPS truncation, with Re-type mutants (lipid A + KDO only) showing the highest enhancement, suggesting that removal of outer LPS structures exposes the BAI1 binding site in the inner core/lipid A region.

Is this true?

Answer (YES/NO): NO